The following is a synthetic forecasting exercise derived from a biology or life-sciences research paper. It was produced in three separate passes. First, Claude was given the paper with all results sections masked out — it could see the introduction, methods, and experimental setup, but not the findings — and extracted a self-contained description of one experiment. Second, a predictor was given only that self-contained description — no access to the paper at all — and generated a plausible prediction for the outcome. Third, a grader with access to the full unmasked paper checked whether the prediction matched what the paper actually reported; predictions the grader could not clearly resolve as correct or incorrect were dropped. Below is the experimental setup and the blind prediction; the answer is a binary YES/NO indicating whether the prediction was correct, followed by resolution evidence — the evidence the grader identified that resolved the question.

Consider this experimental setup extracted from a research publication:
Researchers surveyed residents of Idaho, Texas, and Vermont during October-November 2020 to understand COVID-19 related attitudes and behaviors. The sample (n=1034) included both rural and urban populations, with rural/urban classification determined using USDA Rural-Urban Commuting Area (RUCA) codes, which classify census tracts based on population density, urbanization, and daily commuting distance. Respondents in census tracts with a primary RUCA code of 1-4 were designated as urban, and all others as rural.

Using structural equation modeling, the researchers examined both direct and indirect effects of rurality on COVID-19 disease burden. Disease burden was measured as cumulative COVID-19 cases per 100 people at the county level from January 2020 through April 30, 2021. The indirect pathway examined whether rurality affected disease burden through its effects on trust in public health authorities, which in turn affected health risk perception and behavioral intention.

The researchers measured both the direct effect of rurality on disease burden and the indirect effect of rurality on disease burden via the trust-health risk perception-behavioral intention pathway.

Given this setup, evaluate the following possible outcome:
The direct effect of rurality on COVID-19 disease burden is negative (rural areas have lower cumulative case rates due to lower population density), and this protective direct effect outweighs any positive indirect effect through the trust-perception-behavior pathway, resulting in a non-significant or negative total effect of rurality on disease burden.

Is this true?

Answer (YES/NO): YES